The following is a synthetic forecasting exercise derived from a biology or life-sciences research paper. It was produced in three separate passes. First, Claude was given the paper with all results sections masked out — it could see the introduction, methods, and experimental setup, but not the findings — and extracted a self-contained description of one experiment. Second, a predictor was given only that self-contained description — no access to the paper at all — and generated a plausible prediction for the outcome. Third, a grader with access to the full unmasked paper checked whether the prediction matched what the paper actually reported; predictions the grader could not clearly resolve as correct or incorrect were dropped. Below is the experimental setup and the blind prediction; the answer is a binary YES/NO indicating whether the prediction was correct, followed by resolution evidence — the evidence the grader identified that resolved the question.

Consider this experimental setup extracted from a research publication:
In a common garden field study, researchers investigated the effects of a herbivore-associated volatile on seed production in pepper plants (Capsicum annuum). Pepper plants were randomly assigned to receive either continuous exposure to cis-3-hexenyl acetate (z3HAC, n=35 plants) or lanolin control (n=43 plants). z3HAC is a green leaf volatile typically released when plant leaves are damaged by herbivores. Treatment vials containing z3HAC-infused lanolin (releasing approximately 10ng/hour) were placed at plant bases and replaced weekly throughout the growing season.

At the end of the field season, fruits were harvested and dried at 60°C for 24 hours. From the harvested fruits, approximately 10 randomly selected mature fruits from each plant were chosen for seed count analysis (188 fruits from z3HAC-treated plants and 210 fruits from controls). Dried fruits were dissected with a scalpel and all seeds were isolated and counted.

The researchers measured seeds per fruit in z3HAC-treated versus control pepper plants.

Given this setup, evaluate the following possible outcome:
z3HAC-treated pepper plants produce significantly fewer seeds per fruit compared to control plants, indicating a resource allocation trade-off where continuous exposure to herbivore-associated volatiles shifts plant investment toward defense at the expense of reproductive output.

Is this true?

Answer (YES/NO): NO